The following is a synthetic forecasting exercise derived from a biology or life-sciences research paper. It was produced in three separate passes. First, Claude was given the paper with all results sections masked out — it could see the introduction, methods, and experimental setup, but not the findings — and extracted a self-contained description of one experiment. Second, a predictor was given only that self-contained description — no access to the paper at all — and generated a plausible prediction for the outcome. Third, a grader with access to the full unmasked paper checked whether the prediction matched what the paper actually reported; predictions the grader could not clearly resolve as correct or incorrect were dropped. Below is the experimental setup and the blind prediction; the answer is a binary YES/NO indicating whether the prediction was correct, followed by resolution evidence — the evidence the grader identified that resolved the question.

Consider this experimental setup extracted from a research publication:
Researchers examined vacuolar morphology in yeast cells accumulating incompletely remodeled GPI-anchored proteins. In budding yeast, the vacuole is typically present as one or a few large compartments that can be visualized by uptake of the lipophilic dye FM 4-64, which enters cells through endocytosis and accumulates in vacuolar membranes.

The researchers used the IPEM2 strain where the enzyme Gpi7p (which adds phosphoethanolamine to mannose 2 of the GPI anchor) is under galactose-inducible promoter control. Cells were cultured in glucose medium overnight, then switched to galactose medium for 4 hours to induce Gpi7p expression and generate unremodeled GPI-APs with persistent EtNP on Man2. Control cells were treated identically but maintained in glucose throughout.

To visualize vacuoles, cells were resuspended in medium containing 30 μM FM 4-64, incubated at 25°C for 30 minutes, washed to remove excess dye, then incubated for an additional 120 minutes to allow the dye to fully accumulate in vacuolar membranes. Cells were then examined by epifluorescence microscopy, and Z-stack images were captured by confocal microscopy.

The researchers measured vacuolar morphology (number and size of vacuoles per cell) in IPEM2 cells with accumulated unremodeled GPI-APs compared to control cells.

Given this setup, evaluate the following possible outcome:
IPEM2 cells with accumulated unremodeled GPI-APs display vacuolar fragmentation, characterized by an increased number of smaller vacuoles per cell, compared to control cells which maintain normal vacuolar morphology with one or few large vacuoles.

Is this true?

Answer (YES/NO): YES